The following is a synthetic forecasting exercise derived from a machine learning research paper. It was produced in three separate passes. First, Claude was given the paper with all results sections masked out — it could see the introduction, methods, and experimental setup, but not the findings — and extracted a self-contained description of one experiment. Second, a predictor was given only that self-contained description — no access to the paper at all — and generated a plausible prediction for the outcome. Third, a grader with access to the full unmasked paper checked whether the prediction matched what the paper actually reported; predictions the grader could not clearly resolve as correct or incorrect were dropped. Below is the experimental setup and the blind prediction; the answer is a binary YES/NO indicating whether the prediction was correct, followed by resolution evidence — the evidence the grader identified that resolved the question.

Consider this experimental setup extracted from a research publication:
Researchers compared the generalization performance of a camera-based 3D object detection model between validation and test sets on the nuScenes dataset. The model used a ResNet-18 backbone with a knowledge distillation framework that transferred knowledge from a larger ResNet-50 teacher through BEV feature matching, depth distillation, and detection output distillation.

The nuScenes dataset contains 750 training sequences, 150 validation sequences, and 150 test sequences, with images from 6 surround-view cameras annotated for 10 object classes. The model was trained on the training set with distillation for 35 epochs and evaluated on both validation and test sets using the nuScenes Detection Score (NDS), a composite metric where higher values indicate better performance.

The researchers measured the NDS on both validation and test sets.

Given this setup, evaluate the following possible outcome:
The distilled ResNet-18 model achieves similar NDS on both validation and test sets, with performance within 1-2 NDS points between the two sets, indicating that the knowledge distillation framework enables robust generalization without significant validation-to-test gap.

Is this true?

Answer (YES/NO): NO